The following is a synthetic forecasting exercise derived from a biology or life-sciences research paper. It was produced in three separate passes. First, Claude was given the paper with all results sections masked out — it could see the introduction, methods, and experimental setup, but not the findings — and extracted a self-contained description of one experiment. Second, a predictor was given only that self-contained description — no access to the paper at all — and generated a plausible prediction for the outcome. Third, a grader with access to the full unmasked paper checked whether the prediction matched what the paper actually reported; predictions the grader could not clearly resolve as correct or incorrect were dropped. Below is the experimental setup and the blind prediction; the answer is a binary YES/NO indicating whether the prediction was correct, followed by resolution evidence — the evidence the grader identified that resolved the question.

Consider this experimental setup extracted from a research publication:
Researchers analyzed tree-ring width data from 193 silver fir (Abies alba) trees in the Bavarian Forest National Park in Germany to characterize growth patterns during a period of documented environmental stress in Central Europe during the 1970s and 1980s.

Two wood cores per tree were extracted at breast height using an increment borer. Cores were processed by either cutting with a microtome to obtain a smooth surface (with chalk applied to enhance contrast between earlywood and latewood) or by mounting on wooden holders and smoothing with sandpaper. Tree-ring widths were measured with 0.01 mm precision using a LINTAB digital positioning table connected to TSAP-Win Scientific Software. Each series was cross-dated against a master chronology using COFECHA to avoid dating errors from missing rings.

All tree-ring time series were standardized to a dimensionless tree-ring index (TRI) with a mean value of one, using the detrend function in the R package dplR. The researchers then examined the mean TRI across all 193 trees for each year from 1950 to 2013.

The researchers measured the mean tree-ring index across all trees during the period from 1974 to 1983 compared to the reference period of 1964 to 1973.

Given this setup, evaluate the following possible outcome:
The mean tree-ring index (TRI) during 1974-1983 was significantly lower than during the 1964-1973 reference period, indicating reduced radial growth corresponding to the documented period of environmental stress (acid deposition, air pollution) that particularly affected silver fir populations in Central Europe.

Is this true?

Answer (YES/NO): YES